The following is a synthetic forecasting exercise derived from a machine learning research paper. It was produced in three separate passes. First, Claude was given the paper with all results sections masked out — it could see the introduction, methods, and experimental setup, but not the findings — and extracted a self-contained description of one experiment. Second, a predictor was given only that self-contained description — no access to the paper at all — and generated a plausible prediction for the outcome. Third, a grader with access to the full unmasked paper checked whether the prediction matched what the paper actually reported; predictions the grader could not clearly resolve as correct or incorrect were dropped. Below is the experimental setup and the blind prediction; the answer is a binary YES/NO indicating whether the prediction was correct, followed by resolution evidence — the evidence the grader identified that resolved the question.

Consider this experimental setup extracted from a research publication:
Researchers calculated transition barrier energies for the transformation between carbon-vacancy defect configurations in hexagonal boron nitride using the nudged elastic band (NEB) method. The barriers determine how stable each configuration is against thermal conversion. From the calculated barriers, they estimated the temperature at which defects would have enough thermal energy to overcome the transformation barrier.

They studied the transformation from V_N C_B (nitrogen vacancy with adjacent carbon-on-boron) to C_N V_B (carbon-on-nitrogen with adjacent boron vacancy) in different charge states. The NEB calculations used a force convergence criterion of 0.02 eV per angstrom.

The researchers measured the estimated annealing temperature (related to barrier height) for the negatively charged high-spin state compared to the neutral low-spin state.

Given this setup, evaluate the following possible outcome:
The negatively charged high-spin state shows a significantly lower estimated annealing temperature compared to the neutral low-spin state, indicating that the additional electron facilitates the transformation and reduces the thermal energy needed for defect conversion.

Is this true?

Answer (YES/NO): NO